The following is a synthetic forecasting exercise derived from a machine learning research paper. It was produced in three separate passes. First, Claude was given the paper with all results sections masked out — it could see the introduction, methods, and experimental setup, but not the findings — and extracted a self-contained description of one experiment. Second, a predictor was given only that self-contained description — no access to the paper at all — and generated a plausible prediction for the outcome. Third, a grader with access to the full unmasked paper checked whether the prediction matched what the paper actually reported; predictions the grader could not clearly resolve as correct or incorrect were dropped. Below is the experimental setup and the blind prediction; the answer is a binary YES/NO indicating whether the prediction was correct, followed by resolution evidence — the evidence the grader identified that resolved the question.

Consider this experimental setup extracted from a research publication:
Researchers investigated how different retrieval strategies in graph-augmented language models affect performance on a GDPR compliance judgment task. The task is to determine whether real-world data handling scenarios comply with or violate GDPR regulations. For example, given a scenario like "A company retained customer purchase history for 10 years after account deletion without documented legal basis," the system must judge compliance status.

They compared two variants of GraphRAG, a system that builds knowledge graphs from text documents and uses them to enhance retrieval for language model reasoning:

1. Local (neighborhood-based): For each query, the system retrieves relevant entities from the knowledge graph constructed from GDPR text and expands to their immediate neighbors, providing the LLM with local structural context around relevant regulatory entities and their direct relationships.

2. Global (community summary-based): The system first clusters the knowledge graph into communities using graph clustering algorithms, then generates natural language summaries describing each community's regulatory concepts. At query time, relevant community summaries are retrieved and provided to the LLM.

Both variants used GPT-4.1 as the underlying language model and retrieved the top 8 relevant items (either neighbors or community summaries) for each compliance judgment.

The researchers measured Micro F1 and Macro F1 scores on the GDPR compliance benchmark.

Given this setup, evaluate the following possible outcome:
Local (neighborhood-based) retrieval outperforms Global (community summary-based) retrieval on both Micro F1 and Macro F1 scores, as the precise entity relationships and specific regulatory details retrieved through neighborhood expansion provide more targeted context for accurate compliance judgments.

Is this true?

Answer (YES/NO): NO